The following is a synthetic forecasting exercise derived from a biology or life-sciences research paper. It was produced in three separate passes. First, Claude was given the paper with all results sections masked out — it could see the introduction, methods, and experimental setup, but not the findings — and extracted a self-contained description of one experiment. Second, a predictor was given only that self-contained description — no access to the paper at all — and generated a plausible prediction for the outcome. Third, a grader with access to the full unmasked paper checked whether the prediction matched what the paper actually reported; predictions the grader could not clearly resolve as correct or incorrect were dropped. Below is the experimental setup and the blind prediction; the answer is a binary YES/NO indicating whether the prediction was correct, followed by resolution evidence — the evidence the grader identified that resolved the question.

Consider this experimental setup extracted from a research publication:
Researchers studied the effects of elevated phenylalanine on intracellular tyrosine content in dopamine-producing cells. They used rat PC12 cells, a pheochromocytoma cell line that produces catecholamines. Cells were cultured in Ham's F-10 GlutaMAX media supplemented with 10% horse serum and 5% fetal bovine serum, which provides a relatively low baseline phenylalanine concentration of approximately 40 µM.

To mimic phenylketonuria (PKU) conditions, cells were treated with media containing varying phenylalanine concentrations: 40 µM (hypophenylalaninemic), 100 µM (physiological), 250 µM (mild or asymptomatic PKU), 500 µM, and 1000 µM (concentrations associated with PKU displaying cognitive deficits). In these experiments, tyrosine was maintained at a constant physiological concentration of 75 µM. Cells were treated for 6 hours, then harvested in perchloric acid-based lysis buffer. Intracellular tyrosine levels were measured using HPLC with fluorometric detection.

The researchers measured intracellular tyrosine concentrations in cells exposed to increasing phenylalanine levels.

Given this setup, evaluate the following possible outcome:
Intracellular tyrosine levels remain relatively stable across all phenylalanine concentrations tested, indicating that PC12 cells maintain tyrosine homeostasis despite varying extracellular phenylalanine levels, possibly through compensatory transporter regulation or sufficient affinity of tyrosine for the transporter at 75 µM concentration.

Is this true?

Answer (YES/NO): NO